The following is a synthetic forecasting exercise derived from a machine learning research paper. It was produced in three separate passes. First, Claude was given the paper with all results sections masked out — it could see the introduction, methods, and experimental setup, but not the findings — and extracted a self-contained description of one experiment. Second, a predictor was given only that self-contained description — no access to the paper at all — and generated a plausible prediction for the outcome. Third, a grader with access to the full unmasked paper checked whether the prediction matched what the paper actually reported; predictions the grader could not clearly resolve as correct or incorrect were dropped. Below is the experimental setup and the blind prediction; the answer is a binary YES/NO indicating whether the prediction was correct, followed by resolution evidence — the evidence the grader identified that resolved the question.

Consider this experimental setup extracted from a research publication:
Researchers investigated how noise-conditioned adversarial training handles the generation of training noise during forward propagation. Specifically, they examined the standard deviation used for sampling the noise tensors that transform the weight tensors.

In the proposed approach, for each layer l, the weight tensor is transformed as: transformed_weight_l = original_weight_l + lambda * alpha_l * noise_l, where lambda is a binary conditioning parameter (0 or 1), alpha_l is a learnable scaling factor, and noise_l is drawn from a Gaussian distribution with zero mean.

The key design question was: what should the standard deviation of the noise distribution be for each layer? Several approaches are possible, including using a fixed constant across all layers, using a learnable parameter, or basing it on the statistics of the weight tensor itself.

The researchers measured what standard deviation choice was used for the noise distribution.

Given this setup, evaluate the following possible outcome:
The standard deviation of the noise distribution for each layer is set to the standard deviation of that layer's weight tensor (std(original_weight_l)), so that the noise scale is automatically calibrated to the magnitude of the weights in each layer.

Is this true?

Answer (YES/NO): YES